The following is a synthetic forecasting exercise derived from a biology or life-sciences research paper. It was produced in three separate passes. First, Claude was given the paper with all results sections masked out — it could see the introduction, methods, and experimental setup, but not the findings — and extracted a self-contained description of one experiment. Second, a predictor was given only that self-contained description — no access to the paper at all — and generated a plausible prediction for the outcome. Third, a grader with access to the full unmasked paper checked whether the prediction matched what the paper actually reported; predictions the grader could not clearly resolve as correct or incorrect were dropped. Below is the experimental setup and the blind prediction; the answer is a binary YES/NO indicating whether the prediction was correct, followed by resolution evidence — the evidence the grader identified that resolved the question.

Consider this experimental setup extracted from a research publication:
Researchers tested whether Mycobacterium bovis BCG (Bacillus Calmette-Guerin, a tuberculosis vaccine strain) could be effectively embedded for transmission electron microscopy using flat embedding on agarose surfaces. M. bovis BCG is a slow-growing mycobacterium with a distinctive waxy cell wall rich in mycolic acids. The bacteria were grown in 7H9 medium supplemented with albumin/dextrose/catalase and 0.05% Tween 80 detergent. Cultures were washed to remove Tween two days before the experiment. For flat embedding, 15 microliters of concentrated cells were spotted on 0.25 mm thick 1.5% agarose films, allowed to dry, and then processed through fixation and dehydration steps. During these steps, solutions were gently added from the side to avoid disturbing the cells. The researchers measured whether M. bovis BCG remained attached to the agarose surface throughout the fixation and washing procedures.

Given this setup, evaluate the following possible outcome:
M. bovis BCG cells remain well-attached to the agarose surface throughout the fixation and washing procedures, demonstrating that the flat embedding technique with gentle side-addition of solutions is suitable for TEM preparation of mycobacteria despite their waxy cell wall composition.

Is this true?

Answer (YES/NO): NO